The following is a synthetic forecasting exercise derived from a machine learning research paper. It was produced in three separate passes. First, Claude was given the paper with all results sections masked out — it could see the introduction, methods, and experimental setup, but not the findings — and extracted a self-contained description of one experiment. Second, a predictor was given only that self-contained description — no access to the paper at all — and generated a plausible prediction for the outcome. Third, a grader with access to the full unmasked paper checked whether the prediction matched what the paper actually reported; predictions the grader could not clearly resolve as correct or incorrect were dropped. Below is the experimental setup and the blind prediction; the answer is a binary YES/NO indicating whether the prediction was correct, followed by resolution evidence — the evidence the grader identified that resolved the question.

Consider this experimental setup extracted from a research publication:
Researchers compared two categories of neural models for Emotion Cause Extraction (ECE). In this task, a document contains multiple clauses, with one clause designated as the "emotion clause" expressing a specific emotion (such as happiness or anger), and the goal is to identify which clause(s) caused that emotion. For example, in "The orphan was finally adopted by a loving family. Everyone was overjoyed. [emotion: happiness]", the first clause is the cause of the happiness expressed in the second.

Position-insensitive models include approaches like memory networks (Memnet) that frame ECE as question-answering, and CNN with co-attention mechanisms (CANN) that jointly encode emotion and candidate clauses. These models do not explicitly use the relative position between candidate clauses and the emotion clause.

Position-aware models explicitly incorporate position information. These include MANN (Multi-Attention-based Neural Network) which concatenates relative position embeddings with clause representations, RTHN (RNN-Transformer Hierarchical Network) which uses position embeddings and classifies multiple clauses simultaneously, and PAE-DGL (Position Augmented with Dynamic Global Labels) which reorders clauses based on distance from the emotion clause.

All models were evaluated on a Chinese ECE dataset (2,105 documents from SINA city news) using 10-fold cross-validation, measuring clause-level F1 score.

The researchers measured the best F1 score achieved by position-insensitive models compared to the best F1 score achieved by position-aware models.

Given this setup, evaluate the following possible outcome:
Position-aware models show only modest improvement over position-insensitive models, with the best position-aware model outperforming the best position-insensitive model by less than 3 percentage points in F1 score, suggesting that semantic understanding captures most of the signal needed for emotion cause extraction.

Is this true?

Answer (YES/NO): NO